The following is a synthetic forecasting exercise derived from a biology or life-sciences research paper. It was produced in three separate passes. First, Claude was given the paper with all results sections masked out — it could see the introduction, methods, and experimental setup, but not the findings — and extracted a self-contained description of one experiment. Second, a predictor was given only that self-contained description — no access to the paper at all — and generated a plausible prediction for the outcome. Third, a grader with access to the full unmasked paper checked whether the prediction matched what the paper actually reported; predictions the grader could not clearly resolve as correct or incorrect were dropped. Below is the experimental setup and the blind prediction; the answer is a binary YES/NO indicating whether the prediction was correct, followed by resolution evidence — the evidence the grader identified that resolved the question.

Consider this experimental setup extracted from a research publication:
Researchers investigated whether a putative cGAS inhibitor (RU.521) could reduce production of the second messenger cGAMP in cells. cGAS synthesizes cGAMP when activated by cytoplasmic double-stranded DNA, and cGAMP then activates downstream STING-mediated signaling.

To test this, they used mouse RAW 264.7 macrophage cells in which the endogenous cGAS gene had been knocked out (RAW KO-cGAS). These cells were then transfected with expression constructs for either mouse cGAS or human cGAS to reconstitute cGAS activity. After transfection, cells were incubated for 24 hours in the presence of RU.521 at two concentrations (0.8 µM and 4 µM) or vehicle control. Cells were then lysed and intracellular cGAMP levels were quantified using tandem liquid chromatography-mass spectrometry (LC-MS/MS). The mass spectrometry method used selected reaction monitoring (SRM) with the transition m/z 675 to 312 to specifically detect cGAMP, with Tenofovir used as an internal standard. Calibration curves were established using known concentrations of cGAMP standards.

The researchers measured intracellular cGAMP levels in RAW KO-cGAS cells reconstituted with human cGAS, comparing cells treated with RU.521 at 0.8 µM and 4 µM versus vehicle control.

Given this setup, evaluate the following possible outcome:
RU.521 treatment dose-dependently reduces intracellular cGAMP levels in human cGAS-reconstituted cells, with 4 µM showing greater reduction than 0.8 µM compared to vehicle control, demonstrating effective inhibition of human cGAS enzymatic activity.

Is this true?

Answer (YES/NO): YES